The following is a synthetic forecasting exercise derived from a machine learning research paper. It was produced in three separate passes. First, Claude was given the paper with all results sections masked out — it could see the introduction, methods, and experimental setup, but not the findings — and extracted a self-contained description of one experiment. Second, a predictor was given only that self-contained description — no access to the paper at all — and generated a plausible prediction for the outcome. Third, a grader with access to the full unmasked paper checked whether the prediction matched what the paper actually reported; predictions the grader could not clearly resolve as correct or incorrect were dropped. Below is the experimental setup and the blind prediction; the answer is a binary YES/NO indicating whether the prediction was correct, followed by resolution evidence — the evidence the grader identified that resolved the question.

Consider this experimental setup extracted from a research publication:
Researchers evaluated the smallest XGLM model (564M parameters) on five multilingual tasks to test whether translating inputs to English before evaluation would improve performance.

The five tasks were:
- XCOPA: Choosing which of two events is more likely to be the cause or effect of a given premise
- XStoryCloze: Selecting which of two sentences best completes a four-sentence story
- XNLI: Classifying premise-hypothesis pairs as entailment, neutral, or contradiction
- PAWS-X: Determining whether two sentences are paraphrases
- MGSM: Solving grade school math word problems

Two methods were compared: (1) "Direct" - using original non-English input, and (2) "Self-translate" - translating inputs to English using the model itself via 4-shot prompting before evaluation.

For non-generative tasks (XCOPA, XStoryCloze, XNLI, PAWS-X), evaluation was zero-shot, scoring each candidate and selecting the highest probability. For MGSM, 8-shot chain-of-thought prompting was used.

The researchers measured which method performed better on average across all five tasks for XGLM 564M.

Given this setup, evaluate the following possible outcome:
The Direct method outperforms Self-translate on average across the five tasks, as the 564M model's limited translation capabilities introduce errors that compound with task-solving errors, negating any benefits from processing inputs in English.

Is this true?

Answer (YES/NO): NO